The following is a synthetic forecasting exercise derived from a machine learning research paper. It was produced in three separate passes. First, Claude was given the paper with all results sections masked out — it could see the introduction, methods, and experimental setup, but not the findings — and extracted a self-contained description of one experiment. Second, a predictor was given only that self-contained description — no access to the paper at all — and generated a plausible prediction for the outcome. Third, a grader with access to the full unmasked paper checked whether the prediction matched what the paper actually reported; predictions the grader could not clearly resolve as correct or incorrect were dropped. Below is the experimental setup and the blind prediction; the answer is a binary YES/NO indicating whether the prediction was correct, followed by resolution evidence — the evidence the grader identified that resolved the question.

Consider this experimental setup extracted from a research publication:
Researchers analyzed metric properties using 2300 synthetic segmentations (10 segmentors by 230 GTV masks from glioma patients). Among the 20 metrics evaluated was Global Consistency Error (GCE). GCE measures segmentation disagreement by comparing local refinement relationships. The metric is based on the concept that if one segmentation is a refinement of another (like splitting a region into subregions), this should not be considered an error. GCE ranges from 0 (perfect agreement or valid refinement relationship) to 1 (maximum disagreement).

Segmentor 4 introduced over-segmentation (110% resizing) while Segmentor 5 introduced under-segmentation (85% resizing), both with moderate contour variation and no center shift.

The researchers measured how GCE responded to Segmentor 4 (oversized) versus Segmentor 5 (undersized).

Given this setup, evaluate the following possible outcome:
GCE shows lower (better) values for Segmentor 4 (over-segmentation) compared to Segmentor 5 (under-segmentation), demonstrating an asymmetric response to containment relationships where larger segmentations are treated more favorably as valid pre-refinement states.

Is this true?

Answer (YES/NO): NO